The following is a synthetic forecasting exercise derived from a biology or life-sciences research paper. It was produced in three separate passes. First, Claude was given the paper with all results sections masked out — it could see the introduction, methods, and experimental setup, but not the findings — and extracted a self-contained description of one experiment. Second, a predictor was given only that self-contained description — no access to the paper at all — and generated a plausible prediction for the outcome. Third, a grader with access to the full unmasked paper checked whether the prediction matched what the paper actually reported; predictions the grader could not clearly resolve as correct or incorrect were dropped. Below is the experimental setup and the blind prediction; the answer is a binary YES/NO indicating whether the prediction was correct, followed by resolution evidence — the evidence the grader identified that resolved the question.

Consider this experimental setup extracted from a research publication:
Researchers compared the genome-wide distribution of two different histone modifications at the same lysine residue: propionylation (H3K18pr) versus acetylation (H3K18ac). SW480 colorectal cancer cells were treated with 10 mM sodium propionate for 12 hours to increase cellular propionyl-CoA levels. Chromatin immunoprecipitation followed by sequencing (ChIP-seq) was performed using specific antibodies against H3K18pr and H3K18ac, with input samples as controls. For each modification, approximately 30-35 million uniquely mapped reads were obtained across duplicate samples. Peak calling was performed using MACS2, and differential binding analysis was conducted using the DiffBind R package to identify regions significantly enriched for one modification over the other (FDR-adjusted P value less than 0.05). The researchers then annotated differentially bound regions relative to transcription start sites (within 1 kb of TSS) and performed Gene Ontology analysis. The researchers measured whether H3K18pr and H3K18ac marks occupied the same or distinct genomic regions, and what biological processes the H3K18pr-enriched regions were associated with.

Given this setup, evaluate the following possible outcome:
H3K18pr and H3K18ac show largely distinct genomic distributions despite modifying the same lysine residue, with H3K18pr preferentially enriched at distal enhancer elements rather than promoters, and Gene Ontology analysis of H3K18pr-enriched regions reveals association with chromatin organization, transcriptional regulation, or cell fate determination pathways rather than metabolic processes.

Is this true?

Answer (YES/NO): NO